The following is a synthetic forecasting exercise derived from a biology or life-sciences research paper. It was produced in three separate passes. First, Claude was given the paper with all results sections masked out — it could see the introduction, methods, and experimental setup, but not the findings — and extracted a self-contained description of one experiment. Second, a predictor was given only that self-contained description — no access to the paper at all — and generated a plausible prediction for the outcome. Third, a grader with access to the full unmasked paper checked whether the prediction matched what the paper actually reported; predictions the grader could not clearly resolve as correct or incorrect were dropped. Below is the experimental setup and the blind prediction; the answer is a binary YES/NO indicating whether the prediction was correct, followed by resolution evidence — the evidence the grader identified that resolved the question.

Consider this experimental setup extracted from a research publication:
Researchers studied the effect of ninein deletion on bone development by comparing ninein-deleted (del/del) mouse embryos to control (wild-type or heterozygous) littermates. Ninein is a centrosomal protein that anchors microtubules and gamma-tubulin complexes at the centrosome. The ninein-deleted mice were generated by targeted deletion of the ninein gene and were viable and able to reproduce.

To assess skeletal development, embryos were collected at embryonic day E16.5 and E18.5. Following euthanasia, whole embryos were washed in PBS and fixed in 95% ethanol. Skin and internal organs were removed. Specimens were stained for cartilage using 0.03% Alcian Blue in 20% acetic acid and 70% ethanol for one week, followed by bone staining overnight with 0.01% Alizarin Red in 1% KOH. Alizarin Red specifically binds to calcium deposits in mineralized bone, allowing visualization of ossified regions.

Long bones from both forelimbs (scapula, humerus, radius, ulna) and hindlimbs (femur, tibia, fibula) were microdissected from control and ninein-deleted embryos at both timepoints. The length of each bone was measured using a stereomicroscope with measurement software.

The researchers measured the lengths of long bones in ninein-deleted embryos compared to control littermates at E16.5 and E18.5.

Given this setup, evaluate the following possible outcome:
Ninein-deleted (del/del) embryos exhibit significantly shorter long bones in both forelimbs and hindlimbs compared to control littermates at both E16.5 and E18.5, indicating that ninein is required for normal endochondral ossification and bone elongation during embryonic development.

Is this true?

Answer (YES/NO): NO